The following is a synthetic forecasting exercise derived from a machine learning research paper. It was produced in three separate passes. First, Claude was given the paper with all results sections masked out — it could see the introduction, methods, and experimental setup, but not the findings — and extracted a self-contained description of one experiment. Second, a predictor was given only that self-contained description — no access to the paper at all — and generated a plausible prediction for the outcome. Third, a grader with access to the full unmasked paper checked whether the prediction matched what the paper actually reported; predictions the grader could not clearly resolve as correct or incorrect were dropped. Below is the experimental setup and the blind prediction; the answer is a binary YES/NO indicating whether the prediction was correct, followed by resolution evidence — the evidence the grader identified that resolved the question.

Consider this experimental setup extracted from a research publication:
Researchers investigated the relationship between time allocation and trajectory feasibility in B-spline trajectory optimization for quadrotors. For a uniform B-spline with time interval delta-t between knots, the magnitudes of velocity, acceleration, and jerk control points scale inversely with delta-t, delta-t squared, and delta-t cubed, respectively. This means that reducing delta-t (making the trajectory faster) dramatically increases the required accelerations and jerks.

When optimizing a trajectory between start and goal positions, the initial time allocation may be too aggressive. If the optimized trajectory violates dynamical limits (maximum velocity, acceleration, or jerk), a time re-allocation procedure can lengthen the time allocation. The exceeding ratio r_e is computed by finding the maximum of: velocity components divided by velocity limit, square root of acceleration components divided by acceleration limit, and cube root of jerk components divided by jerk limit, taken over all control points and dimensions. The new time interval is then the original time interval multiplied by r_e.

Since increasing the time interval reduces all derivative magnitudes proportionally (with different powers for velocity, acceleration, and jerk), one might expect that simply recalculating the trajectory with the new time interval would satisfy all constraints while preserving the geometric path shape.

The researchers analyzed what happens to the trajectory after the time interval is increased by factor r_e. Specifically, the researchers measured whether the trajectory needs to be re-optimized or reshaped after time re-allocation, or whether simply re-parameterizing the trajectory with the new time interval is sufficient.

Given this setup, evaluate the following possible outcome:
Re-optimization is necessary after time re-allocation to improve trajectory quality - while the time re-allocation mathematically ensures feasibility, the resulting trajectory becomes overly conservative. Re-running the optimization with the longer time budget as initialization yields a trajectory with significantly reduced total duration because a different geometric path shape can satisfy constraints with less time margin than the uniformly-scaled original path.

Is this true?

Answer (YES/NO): NO